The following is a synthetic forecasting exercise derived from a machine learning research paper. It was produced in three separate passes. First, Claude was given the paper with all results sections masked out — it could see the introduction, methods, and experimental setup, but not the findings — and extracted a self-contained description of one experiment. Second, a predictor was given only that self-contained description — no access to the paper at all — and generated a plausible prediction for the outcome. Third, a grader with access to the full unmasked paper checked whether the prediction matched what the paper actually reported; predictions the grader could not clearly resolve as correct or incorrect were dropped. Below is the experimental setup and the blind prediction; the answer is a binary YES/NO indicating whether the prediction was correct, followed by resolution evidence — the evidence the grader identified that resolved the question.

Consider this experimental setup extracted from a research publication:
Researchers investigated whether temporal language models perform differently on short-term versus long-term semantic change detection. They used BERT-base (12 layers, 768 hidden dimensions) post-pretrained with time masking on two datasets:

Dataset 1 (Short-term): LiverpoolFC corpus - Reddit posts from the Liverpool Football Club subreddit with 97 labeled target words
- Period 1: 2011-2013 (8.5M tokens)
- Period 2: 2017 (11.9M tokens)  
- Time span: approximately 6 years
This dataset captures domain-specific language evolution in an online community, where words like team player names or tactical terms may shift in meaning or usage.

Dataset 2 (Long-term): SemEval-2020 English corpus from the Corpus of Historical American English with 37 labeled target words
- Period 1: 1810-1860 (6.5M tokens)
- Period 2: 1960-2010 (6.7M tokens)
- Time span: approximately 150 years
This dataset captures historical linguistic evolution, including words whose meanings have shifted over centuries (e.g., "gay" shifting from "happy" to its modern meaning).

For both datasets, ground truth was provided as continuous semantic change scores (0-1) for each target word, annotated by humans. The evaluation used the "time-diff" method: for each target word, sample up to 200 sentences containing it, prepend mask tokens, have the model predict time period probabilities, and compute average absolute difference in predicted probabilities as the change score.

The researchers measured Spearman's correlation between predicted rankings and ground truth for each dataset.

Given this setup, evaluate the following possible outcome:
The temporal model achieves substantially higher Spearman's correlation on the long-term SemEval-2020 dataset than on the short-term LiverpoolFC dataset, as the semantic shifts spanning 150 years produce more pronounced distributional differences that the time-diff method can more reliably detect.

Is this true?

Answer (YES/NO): NO